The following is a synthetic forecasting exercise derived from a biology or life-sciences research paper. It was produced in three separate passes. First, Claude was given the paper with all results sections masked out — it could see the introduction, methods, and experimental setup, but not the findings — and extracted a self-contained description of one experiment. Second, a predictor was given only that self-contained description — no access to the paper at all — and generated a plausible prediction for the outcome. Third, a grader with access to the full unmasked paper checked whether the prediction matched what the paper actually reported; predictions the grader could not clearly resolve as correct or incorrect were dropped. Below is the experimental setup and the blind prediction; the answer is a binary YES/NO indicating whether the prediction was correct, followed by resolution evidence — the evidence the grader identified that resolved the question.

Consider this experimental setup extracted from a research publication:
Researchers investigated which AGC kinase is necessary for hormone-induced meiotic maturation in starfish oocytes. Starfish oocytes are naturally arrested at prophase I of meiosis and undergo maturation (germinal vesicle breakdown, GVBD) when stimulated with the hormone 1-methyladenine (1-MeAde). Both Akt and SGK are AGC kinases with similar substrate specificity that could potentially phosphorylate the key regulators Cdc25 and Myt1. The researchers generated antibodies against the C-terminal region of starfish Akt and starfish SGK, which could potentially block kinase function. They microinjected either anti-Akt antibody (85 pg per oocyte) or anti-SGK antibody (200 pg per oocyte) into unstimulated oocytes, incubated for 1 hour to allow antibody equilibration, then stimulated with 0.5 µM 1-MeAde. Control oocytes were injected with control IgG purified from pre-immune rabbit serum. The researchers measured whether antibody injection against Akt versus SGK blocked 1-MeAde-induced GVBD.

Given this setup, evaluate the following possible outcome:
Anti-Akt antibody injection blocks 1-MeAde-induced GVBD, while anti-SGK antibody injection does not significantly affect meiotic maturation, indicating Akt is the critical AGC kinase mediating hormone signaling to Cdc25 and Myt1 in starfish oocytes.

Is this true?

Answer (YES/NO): NO